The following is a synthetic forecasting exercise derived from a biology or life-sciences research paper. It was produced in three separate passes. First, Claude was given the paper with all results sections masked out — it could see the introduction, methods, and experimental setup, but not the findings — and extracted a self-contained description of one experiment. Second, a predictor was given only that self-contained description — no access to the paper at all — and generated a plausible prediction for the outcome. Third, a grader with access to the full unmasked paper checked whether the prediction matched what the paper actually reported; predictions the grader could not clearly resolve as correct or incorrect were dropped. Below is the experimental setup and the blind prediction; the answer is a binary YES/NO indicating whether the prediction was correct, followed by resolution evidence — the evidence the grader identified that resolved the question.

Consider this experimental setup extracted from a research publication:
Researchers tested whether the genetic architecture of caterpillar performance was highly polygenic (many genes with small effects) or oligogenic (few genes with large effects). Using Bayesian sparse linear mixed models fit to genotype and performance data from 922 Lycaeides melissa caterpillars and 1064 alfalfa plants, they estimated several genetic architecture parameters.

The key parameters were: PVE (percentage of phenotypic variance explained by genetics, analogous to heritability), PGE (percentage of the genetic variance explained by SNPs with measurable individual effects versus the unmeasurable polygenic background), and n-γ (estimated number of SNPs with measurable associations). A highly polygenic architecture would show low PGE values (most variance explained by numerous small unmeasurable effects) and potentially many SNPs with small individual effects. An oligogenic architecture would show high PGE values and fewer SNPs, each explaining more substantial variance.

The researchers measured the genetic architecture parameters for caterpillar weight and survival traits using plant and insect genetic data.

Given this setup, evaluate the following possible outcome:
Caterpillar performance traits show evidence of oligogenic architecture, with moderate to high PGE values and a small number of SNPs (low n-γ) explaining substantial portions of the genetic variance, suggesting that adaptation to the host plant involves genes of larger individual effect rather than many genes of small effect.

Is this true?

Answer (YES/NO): NO